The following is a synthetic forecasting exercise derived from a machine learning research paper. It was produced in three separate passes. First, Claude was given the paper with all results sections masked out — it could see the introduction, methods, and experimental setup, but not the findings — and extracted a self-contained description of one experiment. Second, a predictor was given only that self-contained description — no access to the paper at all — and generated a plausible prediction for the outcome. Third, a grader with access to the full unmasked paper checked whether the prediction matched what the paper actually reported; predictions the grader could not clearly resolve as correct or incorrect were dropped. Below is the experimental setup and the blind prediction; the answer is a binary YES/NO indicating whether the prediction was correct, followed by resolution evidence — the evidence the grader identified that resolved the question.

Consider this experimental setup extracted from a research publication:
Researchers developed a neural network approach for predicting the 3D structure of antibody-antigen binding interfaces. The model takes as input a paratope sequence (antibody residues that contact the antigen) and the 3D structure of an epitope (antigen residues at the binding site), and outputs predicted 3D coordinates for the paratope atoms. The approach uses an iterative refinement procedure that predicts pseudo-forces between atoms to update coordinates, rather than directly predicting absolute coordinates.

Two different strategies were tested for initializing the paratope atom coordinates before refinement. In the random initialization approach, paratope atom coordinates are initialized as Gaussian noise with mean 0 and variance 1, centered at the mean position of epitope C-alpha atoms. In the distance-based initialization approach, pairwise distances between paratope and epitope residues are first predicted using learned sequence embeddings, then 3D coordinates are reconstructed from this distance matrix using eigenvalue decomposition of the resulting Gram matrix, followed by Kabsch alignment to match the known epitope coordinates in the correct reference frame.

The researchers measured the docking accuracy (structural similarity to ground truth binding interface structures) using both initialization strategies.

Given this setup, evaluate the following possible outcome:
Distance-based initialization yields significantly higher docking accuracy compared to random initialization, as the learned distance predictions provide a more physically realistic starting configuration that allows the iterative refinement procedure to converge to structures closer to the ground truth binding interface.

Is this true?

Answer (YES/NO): NO